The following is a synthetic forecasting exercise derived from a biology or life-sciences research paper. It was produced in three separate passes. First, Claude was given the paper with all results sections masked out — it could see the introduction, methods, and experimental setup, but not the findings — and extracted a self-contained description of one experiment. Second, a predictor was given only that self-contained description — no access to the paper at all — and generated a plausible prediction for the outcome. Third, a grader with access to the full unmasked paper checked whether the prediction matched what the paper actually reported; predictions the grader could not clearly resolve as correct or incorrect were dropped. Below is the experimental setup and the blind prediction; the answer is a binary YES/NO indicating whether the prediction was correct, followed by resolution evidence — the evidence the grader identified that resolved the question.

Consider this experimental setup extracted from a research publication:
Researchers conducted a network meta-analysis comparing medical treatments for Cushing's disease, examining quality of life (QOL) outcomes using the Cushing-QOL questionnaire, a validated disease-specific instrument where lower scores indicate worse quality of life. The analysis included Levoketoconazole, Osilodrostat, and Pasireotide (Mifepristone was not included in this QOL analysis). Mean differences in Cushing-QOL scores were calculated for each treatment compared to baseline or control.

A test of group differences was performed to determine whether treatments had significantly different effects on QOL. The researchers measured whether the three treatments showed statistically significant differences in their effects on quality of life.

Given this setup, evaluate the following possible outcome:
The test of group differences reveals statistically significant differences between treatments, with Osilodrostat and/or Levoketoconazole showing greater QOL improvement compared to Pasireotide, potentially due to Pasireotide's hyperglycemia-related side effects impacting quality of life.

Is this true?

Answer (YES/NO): NO